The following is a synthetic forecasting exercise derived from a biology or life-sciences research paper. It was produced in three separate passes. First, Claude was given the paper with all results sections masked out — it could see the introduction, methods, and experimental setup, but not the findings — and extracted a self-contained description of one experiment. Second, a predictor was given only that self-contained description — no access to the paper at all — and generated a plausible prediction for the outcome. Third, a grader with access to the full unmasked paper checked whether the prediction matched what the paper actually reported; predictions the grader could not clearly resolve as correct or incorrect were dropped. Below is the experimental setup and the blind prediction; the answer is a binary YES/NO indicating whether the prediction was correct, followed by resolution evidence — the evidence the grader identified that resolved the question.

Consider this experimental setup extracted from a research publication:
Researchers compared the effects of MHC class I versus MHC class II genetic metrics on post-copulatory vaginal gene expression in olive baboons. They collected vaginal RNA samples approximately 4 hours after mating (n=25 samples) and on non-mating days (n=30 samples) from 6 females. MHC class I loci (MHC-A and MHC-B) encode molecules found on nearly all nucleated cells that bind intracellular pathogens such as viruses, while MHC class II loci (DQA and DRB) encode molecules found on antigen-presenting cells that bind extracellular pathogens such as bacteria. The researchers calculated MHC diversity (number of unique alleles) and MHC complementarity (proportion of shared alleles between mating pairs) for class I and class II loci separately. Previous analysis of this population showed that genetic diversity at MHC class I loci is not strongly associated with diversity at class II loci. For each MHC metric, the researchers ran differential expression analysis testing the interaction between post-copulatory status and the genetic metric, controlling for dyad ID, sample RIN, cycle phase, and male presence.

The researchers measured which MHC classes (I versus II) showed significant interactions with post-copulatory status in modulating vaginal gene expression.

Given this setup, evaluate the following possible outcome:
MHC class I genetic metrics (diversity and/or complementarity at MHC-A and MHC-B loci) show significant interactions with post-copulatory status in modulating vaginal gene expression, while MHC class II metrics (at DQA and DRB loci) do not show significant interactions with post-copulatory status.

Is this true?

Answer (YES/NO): NO